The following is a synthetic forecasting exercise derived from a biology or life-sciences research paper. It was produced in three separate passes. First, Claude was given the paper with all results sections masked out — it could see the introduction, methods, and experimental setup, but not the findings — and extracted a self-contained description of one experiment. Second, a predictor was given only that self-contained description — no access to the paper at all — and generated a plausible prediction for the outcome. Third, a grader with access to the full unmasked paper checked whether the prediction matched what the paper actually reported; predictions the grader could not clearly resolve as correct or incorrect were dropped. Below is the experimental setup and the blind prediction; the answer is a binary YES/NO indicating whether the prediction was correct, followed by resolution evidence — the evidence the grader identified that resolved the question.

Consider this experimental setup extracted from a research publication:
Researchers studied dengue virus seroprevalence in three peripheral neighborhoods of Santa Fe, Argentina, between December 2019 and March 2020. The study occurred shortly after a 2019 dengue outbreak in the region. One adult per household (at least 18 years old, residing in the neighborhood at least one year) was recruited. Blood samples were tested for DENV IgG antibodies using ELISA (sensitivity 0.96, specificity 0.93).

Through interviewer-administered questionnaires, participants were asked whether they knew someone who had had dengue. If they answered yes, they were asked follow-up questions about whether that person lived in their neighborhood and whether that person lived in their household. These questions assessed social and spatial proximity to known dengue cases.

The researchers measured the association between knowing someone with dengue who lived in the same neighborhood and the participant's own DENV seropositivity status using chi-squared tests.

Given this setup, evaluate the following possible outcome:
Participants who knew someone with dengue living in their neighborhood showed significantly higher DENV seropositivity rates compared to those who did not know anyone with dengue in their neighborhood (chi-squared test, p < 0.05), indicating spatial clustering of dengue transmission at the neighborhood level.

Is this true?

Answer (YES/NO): NO